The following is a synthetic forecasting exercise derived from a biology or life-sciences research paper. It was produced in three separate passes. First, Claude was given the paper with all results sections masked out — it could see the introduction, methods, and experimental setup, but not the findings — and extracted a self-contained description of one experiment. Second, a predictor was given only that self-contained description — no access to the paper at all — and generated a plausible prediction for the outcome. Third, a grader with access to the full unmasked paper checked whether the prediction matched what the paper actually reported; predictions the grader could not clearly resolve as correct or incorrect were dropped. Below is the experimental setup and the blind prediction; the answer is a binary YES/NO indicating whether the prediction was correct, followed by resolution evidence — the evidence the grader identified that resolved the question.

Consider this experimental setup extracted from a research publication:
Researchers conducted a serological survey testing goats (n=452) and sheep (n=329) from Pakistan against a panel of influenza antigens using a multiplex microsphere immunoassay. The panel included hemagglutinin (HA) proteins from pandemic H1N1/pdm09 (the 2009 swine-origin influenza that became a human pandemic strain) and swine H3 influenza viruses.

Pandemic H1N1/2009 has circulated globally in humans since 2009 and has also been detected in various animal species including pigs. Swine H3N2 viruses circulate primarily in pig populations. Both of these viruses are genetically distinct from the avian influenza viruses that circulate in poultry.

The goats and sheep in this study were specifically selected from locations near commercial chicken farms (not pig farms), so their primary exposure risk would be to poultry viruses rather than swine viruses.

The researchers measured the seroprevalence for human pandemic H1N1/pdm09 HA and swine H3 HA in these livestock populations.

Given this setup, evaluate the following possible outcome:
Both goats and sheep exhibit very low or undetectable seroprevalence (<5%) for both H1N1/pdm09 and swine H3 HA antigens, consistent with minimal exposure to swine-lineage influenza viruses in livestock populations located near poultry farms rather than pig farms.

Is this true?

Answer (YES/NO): YES